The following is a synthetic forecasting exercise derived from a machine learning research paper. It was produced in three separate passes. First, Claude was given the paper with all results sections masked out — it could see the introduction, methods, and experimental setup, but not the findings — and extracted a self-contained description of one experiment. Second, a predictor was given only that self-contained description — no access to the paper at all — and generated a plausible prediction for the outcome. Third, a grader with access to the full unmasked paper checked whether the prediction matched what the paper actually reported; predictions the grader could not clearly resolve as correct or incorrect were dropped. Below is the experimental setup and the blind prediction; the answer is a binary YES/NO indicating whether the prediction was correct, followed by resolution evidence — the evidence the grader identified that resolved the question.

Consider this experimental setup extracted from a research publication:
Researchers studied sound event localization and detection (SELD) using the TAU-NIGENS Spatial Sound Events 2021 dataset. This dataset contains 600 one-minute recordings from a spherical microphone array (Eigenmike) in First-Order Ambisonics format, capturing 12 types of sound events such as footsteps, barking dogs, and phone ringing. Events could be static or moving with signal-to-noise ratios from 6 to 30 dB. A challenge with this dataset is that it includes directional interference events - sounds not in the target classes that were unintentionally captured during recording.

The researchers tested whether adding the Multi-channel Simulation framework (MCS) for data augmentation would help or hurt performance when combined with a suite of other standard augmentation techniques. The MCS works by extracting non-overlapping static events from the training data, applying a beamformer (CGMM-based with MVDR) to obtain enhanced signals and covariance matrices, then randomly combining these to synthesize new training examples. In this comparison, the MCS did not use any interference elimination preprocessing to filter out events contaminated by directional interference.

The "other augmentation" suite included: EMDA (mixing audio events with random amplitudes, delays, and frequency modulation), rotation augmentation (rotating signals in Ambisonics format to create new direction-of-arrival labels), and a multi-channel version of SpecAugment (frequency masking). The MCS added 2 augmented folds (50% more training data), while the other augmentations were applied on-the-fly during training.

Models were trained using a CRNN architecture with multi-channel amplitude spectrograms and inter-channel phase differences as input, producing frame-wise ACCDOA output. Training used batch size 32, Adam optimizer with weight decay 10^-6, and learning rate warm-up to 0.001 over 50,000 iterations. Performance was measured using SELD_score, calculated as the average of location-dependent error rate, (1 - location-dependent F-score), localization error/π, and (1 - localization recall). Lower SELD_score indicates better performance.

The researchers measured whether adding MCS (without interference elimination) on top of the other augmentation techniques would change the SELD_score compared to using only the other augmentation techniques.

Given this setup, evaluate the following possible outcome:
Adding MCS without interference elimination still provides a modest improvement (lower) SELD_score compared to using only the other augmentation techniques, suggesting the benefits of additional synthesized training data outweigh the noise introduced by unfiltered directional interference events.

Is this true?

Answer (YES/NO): NO